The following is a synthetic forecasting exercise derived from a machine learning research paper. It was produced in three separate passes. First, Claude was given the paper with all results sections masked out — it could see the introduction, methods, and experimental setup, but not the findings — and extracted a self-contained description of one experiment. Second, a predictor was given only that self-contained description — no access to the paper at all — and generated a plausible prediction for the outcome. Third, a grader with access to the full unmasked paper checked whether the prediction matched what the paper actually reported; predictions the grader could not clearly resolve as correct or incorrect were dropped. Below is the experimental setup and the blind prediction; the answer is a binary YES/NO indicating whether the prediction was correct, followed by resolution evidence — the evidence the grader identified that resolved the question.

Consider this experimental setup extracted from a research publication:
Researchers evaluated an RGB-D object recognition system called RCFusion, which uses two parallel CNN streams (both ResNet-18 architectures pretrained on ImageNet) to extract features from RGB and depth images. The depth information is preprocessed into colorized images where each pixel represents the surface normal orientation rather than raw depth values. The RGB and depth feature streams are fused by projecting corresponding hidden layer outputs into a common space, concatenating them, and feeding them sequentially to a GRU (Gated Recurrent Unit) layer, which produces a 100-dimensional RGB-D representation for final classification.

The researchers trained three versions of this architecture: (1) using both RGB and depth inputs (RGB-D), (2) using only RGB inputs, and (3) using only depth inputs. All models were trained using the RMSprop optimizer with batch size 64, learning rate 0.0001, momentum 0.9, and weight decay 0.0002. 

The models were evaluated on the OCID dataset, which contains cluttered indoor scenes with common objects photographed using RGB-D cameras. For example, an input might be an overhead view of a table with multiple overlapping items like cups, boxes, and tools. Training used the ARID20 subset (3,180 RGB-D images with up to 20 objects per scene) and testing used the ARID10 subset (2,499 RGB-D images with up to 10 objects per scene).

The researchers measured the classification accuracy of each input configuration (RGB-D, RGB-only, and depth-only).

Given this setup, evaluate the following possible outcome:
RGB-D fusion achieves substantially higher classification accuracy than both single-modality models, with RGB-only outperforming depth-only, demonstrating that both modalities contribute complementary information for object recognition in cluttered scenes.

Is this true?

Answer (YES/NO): NO